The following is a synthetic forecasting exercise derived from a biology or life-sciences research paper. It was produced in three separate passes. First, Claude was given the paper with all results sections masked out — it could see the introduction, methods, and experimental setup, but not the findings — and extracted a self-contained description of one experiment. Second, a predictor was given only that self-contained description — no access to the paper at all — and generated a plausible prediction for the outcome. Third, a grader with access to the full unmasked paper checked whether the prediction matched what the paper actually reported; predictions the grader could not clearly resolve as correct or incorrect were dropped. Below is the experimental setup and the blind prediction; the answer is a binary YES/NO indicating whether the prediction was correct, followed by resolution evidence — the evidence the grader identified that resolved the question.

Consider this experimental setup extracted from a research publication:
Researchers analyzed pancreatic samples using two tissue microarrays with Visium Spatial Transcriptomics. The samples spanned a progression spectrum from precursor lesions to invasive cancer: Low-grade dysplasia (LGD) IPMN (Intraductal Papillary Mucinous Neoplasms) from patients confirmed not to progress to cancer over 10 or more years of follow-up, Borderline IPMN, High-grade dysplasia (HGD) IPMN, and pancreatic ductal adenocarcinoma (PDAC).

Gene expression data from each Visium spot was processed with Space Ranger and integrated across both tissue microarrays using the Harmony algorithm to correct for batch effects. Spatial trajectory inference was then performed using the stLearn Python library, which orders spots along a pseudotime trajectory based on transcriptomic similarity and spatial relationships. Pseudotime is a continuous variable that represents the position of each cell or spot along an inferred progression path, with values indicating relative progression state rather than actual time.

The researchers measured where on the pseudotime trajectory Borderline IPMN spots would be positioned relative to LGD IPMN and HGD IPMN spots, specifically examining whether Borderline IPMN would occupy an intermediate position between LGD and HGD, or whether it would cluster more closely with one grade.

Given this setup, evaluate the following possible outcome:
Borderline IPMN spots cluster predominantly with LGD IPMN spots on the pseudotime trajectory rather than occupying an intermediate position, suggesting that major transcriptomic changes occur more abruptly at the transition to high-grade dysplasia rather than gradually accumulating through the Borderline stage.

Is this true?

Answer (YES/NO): NO